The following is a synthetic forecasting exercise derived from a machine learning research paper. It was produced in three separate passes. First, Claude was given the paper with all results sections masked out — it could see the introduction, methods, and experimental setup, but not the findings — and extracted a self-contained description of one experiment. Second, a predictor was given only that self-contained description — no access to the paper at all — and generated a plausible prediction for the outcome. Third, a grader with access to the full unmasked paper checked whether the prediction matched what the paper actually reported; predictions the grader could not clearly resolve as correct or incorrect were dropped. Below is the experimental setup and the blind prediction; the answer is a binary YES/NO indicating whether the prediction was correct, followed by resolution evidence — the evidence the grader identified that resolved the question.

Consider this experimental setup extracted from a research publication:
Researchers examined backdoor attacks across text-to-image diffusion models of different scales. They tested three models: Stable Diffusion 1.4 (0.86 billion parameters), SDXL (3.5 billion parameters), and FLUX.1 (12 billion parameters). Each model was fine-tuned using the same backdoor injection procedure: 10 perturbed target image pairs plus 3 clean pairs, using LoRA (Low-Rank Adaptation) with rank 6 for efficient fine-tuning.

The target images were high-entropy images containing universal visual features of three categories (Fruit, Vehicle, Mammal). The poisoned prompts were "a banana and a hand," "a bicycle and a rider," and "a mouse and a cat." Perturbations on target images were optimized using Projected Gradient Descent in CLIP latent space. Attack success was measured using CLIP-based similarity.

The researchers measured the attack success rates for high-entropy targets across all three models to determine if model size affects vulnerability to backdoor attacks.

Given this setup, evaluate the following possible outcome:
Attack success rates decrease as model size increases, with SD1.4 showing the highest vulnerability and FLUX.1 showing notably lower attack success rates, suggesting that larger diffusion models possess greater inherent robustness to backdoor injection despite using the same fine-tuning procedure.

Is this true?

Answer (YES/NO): NO